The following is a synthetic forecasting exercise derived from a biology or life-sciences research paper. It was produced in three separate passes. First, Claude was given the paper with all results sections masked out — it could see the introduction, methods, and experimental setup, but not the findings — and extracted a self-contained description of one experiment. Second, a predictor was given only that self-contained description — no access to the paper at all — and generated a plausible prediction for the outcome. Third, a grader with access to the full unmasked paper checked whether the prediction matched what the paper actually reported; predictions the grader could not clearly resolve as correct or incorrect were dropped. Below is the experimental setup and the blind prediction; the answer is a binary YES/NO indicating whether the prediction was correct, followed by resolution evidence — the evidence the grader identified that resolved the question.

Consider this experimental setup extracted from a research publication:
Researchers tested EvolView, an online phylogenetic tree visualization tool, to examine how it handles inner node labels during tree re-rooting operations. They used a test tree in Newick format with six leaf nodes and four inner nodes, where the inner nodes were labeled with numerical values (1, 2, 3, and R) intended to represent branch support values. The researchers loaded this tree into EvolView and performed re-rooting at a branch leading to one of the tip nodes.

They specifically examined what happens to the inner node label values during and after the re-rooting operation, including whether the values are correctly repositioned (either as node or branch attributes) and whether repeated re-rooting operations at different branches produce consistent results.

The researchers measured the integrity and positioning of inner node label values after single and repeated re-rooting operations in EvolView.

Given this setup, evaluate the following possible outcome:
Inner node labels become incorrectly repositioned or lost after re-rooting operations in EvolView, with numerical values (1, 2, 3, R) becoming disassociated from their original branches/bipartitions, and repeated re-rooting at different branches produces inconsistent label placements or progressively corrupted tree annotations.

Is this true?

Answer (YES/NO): YES